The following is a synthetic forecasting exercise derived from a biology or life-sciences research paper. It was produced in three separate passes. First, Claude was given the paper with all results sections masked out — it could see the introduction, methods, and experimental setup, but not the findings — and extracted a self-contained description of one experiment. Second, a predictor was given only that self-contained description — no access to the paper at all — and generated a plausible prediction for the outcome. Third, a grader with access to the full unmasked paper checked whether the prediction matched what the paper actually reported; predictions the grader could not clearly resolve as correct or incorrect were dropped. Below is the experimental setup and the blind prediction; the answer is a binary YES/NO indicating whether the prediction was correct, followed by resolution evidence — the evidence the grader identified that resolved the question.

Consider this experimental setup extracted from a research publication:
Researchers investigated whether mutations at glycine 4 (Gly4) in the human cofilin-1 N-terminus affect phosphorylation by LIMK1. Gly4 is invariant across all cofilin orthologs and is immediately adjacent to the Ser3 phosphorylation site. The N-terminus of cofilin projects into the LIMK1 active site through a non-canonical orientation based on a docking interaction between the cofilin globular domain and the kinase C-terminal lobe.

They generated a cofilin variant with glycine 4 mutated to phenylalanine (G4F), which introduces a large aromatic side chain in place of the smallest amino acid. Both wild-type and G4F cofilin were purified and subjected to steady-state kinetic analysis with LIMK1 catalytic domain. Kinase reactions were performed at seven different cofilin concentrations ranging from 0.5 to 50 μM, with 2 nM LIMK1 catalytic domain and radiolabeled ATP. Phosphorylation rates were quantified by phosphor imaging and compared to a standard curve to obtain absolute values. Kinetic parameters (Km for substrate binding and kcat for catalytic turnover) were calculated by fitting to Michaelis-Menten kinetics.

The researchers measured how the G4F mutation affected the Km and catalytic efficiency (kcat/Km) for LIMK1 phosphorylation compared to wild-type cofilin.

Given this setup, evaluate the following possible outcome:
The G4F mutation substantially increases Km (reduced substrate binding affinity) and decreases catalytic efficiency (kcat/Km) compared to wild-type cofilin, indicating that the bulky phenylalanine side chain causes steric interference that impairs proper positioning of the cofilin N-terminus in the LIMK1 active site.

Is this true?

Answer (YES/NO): NO